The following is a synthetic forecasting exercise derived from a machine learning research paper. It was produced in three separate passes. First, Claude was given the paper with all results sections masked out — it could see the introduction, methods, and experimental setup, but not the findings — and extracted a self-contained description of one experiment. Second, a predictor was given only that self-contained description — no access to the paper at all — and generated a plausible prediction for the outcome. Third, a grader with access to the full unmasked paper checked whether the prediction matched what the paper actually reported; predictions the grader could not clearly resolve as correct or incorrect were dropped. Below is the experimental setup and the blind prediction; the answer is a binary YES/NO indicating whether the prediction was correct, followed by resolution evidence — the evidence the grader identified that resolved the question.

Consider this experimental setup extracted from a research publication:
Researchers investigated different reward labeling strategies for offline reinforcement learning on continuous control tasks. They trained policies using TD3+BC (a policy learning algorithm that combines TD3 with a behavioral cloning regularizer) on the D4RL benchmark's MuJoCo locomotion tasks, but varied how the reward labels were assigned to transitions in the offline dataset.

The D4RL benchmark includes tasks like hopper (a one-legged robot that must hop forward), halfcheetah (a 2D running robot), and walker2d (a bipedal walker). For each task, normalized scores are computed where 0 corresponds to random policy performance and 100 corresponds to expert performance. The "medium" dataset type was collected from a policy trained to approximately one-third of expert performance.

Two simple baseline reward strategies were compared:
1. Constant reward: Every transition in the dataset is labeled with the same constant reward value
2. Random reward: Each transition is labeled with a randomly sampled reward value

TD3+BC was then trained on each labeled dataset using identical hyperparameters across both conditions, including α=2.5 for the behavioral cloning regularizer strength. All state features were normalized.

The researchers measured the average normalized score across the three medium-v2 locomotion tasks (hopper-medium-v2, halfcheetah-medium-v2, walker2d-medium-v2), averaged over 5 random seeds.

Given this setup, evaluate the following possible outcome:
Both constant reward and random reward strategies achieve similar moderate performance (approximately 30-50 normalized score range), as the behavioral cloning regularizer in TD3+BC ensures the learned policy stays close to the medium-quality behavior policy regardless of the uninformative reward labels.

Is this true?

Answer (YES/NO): NO